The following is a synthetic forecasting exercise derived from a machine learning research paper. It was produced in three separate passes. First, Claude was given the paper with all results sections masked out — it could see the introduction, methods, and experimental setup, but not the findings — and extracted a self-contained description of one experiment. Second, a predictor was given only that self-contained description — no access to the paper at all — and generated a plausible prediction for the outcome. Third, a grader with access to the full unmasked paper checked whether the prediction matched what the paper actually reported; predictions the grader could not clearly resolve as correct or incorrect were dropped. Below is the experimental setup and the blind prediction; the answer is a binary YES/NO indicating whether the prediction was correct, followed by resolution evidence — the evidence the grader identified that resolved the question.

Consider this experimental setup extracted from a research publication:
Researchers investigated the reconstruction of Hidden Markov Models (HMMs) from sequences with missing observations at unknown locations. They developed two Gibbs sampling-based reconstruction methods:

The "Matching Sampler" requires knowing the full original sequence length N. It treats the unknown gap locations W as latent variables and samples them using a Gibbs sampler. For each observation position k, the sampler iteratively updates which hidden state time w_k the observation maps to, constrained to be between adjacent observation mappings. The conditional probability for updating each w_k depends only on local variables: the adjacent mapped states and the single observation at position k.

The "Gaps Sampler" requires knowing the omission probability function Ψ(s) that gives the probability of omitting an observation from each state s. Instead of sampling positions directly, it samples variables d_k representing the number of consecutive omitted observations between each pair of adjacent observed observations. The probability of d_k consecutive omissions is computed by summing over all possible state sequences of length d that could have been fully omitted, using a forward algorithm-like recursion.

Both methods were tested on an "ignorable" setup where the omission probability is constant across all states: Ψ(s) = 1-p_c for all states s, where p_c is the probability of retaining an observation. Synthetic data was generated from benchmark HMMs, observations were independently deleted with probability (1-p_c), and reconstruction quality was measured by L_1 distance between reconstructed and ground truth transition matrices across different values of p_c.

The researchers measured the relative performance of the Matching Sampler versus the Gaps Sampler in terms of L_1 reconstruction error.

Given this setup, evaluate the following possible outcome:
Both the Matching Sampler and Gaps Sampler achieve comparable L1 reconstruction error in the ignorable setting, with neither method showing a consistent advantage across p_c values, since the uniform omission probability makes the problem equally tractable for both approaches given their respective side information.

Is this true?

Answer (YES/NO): NO